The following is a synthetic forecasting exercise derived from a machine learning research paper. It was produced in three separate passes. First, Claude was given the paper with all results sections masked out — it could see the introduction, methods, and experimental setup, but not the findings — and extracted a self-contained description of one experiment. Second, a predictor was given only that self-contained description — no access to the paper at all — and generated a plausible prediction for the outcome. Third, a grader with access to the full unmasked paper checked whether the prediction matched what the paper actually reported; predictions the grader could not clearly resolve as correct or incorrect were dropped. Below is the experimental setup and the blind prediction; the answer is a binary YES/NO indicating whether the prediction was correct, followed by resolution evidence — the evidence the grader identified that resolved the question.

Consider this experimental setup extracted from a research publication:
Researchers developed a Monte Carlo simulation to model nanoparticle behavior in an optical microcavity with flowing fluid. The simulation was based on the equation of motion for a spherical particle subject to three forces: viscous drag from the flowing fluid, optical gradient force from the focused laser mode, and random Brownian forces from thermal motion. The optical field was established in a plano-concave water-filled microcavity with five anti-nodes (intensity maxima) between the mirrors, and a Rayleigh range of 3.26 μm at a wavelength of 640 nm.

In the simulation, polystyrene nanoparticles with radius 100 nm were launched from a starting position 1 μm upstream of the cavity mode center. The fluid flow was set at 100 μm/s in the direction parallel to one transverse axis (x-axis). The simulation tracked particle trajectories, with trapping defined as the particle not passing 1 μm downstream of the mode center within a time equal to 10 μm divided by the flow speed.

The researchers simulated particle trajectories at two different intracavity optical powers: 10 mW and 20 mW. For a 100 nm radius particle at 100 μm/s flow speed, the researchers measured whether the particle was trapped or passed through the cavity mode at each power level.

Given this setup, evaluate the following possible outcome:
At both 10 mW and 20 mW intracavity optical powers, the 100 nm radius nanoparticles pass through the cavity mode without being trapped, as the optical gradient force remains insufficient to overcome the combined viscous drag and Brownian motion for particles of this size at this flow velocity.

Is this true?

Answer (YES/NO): NO